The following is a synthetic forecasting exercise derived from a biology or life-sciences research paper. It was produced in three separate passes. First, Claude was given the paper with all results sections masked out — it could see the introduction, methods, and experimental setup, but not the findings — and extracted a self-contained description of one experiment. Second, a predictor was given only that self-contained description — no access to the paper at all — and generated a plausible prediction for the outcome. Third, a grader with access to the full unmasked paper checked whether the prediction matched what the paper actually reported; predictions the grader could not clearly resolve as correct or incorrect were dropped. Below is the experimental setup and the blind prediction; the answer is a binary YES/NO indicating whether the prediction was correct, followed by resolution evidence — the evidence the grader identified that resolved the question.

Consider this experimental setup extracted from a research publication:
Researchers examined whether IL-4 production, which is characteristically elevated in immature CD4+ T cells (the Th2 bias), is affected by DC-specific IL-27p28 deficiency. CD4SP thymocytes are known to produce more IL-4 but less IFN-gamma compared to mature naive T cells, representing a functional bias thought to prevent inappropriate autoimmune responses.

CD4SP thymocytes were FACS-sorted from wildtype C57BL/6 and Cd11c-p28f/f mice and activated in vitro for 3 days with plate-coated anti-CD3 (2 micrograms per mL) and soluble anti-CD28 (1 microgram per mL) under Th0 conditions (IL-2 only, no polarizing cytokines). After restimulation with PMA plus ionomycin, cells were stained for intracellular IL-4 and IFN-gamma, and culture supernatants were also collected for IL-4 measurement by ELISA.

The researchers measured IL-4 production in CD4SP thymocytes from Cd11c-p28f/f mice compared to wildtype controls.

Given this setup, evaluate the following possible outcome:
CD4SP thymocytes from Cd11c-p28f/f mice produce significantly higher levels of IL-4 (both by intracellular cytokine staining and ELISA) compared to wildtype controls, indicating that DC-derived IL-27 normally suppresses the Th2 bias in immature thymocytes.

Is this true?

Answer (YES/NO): NO